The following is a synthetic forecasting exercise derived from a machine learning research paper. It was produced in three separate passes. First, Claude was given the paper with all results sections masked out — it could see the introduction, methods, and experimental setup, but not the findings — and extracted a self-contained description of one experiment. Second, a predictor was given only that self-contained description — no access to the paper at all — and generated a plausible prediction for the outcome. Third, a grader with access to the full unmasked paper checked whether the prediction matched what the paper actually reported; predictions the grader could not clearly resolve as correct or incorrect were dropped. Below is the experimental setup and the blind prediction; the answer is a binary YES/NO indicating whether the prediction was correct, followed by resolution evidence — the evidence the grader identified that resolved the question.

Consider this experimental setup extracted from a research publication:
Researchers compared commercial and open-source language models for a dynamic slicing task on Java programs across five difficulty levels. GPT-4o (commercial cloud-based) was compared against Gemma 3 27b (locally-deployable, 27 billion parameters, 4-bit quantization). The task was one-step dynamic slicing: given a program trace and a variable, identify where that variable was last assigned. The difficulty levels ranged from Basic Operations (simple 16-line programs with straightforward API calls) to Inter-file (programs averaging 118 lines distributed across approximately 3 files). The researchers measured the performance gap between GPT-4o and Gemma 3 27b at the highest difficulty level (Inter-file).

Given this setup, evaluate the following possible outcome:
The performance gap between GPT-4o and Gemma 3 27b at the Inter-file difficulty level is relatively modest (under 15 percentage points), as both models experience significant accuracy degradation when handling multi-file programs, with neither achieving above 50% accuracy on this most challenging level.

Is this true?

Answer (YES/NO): NO